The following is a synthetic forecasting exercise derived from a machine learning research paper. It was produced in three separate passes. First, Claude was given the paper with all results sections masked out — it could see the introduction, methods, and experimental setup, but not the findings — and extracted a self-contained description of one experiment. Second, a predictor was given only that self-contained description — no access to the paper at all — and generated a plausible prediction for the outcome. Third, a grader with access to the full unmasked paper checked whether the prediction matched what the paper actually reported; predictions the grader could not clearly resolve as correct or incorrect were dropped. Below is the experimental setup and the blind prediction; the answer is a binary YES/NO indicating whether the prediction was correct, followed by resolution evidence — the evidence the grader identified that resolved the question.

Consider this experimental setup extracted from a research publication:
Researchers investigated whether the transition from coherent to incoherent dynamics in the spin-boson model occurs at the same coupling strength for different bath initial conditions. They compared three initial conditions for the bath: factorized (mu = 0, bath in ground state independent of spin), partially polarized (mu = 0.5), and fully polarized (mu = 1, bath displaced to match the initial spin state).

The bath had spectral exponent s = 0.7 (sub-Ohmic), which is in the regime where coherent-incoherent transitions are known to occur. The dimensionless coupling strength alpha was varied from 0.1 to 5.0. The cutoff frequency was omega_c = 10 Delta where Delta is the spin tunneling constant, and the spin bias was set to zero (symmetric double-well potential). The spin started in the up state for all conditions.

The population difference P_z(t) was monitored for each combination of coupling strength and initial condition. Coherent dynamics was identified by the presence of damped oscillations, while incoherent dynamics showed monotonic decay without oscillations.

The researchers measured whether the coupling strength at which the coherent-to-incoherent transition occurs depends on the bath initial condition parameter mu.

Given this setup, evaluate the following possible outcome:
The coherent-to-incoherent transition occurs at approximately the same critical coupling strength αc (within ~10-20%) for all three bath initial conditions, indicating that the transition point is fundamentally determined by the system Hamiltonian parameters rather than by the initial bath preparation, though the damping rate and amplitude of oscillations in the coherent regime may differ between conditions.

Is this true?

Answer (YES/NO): NO